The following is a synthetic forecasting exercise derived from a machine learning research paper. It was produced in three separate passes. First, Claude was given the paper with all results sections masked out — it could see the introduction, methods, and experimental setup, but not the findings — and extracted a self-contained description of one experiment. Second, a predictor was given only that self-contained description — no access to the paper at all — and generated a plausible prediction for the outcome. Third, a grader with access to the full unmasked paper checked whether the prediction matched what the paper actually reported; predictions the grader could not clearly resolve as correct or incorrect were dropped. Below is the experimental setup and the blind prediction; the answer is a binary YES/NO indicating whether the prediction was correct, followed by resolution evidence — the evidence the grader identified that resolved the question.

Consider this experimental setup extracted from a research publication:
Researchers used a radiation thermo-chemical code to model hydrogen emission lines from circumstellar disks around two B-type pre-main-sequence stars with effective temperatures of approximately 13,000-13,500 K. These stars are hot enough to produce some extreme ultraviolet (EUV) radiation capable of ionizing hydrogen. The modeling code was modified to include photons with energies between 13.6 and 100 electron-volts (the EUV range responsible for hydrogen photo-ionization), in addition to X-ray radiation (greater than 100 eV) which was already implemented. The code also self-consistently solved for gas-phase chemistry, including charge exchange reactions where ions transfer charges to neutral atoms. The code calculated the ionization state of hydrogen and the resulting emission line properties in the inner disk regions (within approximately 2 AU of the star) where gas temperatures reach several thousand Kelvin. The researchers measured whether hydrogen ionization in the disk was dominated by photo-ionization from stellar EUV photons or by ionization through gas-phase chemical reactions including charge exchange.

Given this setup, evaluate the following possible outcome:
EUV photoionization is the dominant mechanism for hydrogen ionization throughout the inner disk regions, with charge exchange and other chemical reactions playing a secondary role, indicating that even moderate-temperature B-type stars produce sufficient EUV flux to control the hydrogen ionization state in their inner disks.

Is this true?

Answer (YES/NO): NO